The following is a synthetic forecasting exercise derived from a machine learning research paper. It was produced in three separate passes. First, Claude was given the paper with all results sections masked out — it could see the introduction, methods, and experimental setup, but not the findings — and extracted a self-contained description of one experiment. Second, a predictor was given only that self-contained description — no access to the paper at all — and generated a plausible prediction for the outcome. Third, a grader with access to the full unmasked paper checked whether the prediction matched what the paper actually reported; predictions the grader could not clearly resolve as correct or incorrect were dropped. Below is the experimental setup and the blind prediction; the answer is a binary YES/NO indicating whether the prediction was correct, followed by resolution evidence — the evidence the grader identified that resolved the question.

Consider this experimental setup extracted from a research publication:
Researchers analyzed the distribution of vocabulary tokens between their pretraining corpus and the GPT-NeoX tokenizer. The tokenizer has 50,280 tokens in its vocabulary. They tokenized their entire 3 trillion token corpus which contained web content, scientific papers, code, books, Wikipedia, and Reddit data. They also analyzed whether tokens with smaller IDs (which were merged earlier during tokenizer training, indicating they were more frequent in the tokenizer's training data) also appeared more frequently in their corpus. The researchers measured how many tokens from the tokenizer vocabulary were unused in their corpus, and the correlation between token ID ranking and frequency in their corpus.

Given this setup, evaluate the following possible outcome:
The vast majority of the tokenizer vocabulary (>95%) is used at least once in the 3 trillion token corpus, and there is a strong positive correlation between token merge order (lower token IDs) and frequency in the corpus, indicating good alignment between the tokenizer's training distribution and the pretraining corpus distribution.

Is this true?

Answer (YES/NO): YES